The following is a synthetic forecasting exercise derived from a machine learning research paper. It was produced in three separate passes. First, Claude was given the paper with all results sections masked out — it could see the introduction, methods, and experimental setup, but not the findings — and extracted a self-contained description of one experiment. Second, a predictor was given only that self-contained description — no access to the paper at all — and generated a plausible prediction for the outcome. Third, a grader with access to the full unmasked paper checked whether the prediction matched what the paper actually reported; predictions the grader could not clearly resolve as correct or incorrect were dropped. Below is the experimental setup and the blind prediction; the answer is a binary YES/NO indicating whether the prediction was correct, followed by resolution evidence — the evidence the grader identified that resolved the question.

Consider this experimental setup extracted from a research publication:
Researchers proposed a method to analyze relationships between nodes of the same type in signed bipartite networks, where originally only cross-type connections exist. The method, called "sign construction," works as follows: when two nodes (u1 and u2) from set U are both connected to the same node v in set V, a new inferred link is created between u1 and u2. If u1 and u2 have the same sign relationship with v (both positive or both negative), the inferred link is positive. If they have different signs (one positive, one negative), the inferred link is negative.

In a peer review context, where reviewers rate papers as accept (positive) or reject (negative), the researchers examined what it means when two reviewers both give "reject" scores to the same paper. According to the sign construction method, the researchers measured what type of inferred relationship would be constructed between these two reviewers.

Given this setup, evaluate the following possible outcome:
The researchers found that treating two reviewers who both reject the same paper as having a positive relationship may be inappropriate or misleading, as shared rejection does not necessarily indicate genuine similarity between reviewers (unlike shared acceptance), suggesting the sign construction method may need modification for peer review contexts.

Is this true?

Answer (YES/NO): NO